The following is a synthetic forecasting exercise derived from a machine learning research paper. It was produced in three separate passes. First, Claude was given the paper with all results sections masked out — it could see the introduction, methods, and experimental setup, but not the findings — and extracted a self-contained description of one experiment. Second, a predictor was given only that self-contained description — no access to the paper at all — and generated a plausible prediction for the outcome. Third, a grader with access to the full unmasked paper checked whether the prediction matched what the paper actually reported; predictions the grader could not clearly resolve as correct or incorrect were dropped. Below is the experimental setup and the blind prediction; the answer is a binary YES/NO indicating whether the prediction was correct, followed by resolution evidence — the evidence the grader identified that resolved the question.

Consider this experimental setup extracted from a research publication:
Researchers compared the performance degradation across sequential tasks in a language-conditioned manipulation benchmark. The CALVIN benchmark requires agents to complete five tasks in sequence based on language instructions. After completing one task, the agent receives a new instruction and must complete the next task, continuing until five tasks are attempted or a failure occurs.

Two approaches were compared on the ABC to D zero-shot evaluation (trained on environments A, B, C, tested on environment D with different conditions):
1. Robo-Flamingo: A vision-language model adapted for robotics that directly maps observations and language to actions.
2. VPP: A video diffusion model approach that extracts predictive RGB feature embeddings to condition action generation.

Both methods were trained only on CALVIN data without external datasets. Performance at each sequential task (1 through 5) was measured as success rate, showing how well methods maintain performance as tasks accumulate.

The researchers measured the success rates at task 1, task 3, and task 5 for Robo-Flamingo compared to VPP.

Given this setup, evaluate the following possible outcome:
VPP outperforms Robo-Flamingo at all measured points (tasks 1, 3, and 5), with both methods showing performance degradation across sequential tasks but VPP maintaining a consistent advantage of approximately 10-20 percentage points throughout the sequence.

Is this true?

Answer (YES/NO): NO